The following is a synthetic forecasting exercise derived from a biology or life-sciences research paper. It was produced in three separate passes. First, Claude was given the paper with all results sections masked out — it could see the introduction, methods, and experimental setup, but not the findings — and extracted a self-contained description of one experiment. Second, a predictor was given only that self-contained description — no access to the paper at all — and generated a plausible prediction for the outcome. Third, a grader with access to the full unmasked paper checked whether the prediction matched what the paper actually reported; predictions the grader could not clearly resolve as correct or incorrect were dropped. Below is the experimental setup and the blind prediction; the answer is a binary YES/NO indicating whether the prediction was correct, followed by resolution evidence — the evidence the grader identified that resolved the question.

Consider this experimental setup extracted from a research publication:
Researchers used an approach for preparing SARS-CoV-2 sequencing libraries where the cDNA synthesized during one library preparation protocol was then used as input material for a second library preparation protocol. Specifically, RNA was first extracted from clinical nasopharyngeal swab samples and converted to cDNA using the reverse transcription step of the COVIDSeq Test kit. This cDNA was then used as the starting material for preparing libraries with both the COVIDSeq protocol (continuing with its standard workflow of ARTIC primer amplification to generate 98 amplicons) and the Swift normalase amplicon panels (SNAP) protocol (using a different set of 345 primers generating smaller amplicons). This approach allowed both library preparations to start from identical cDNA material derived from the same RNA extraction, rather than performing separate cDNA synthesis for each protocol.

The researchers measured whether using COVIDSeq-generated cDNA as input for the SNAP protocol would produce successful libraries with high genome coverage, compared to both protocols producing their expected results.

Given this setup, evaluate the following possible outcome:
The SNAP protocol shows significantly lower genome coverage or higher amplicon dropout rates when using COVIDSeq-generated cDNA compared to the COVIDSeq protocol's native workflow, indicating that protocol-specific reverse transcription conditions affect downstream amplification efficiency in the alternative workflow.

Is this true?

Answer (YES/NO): NO